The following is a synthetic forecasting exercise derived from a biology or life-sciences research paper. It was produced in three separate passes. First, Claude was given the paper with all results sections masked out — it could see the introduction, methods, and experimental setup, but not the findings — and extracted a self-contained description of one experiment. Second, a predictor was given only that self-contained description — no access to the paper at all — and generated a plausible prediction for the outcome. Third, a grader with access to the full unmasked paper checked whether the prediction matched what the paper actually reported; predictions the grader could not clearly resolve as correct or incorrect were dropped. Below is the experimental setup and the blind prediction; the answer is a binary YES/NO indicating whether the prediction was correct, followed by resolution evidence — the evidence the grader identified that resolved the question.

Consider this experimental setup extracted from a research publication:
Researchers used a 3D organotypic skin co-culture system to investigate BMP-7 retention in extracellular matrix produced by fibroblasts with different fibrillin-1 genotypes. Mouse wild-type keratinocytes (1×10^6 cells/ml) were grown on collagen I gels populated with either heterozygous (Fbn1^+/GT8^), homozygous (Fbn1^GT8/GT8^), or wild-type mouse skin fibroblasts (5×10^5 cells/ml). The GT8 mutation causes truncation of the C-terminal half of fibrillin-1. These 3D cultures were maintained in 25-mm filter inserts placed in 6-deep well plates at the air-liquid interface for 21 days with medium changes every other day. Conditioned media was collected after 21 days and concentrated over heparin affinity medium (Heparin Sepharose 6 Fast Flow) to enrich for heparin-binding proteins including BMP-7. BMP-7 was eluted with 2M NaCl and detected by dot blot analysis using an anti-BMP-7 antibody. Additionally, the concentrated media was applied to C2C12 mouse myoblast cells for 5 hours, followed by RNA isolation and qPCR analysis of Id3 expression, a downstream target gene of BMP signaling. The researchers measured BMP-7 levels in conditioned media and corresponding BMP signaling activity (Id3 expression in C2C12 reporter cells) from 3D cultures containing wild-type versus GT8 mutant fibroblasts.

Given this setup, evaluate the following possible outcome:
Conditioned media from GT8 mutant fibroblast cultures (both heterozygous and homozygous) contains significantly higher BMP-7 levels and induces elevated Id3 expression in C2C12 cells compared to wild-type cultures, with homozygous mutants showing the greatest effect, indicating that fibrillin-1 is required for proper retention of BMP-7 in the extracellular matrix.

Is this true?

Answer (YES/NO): YES